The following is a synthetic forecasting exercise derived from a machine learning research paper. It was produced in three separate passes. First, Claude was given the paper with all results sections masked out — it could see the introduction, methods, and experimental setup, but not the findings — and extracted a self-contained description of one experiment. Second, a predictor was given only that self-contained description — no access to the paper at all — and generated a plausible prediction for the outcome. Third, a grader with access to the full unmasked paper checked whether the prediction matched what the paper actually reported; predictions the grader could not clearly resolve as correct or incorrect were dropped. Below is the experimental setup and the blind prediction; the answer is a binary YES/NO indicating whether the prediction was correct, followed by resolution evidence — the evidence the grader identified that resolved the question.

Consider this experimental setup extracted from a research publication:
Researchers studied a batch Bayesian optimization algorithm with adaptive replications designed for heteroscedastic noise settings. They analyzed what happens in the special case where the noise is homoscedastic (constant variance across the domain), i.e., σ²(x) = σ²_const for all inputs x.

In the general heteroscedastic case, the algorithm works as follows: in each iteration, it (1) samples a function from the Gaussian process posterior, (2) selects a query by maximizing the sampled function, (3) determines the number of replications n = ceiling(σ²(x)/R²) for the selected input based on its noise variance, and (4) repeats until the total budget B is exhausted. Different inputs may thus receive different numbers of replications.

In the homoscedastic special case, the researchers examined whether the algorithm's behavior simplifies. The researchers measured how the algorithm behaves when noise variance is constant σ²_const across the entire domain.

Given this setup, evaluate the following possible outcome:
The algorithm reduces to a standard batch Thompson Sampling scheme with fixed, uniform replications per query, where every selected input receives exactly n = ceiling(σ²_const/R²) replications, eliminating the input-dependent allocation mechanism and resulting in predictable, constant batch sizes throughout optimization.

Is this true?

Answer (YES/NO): YES